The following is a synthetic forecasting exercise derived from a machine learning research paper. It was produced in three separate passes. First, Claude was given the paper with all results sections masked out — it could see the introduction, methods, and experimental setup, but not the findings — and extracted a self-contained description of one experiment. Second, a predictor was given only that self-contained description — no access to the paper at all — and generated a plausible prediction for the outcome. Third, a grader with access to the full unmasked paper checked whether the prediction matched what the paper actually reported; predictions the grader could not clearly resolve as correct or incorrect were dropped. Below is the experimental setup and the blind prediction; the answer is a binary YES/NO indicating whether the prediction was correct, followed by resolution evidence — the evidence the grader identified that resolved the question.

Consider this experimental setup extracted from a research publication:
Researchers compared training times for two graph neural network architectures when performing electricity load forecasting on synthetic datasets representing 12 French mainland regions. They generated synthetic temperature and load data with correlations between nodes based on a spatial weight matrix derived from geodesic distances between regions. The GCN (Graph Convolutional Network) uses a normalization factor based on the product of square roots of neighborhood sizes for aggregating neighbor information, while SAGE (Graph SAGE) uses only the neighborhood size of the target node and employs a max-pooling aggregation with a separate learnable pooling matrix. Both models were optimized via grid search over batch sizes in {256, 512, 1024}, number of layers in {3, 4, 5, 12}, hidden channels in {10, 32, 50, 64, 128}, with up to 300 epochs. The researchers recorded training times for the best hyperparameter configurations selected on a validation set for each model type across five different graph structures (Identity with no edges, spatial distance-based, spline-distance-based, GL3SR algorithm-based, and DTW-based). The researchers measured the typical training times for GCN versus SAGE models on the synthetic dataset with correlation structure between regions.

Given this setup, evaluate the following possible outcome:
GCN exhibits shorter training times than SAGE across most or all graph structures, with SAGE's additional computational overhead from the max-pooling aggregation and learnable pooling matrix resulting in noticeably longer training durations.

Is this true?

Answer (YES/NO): NO